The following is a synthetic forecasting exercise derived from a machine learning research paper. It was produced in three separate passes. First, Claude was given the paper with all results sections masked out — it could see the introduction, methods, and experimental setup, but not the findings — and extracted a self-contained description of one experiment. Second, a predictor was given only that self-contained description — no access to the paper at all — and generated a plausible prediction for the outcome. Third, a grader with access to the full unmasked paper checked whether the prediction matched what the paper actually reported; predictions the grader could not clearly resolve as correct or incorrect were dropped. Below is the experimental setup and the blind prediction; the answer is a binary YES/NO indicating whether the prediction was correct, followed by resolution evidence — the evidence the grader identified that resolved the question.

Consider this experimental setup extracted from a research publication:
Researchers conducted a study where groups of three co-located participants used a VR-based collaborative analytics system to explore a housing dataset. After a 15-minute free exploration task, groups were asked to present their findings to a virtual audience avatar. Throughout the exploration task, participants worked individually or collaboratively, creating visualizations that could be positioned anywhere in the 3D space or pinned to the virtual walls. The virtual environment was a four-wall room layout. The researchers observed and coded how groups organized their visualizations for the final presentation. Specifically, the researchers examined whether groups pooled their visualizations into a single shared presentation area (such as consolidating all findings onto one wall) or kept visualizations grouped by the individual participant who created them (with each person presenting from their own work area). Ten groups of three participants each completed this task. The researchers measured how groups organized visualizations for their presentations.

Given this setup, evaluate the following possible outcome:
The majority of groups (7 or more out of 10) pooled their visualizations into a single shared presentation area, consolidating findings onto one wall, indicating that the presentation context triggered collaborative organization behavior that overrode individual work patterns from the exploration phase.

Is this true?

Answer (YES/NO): NO